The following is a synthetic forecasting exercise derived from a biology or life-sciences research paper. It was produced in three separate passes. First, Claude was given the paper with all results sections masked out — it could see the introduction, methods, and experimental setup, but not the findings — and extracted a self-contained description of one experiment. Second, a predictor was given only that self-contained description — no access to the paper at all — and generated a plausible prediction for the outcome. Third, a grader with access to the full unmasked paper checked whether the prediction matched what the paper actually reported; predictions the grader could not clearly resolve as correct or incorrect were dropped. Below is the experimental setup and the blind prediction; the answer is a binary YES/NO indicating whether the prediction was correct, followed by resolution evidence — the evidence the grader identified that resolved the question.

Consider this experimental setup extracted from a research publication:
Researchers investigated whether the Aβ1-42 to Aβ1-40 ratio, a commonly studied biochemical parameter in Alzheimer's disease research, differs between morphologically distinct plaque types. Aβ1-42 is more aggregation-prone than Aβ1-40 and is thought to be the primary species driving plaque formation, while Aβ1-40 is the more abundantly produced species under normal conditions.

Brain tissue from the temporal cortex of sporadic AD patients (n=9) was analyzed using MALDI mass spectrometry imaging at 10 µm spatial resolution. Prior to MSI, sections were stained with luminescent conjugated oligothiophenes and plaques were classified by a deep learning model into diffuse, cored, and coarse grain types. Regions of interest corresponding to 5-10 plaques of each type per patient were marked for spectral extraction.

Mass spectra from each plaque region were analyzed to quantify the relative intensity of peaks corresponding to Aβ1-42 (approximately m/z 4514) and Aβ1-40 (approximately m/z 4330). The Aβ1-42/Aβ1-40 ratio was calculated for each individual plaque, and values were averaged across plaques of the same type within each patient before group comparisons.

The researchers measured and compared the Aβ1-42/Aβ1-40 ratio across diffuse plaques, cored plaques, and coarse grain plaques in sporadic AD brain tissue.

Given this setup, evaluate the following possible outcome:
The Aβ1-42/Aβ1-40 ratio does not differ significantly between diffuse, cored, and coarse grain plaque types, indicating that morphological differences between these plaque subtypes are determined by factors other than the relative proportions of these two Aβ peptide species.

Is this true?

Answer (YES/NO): NO